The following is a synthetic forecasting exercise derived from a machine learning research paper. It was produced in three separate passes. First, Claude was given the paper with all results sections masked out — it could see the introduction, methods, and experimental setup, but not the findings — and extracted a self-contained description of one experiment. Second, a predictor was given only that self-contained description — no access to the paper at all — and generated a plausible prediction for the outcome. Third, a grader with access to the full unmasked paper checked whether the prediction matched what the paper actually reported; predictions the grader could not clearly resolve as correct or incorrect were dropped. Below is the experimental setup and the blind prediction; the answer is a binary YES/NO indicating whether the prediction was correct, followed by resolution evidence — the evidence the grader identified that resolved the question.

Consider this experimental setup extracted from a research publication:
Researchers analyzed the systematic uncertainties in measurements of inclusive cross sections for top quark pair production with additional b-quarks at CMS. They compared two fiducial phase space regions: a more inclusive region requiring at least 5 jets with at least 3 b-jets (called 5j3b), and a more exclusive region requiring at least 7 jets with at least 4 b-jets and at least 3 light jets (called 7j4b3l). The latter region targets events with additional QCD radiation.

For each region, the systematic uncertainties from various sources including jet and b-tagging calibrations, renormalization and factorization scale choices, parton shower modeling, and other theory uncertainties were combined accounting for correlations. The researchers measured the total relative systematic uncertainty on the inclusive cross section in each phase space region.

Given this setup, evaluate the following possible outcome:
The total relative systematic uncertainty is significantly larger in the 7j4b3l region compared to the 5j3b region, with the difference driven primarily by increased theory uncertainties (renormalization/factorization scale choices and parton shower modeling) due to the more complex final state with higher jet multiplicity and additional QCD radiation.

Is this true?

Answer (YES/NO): NO